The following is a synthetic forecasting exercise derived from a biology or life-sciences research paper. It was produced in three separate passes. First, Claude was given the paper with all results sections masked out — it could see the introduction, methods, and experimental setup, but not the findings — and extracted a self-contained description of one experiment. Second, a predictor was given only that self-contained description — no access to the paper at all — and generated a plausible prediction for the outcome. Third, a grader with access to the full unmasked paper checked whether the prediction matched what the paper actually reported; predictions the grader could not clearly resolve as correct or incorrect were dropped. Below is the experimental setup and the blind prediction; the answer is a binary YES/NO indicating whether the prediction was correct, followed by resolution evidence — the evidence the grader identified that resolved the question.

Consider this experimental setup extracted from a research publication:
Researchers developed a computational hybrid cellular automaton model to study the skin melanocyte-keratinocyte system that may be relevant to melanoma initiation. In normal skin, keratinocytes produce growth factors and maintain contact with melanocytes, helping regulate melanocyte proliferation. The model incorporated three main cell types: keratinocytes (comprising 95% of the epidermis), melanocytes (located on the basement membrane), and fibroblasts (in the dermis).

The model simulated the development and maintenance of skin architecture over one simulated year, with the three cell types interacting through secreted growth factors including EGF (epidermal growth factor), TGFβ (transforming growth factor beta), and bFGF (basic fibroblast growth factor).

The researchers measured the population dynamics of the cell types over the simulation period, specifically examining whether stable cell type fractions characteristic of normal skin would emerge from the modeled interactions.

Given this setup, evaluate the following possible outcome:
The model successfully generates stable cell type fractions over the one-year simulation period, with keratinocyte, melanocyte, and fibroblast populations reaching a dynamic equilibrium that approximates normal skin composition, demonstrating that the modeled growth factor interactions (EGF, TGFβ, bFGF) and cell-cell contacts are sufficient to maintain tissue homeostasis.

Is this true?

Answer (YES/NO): YES